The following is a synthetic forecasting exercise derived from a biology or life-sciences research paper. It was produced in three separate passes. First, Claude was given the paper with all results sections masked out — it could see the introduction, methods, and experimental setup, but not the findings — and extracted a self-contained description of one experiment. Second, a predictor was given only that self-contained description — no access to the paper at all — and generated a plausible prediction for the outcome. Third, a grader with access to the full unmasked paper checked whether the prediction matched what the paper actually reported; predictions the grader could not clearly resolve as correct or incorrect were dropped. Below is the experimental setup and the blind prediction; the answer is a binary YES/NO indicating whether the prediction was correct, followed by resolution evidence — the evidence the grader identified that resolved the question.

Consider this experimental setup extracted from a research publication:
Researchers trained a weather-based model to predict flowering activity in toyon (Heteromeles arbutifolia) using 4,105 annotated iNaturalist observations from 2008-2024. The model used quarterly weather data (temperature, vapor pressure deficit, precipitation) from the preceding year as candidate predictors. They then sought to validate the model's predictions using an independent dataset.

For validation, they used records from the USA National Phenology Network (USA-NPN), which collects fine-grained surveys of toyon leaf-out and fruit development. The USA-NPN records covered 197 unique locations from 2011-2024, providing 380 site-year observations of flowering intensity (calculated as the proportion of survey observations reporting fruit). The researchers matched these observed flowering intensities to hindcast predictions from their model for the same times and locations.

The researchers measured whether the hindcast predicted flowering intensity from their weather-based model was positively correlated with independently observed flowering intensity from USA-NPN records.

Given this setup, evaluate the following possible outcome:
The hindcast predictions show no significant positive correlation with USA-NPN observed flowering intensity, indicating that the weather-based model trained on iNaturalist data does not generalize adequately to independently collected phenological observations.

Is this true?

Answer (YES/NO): NO